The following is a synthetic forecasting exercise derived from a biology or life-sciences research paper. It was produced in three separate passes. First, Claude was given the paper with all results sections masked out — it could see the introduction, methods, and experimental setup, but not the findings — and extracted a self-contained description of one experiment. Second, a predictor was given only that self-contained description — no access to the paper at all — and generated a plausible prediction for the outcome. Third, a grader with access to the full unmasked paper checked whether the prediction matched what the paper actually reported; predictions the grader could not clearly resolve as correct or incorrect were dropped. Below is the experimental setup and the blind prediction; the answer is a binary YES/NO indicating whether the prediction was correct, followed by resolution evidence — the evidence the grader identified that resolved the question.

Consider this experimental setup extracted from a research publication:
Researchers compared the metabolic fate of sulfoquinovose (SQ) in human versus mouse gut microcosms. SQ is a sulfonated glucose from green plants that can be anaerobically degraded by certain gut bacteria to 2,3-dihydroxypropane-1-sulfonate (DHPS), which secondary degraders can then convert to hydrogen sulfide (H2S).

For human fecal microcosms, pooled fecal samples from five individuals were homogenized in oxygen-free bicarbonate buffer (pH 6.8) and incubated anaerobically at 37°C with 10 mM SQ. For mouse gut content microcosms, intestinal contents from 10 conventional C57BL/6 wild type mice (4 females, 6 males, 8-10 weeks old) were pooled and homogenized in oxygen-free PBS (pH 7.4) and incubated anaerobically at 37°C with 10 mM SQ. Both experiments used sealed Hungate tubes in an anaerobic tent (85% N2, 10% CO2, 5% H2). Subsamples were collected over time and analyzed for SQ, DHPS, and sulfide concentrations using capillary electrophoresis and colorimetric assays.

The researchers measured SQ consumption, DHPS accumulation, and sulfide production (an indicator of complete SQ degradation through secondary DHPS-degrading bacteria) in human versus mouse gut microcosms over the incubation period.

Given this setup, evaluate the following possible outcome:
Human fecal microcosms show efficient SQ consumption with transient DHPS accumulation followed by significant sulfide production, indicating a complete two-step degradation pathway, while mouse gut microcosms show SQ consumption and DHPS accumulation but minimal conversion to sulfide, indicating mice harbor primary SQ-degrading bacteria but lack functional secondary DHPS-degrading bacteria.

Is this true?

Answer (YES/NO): NO